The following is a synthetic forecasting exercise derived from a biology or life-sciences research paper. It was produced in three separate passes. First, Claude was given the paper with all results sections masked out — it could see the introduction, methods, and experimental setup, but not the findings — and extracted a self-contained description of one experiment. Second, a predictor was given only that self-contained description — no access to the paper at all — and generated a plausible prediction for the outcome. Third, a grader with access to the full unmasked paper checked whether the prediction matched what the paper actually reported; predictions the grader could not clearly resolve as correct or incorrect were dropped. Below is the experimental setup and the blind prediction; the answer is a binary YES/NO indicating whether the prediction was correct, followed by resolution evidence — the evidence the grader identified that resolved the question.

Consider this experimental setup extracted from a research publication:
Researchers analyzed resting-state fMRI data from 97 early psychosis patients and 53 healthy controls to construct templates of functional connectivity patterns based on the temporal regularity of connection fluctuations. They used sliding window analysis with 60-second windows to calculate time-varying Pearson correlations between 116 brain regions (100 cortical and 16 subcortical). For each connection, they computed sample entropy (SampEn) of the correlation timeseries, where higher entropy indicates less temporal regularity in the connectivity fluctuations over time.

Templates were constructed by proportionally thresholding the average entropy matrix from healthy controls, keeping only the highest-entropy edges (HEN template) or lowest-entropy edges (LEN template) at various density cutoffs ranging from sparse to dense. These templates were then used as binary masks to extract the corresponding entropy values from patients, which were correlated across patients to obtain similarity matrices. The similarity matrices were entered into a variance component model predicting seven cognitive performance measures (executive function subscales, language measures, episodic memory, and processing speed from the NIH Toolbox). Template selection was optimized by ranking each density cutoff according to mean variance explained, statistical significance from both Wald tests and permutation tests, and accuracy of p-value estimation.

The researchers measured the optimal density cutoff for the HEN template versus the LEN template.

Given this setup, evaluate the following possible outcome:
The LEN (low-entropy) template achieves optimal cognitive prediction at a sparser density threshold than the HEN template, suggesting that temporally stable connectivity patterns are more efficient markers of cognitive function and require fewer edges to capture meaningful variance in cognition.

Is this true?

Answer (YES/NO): NO